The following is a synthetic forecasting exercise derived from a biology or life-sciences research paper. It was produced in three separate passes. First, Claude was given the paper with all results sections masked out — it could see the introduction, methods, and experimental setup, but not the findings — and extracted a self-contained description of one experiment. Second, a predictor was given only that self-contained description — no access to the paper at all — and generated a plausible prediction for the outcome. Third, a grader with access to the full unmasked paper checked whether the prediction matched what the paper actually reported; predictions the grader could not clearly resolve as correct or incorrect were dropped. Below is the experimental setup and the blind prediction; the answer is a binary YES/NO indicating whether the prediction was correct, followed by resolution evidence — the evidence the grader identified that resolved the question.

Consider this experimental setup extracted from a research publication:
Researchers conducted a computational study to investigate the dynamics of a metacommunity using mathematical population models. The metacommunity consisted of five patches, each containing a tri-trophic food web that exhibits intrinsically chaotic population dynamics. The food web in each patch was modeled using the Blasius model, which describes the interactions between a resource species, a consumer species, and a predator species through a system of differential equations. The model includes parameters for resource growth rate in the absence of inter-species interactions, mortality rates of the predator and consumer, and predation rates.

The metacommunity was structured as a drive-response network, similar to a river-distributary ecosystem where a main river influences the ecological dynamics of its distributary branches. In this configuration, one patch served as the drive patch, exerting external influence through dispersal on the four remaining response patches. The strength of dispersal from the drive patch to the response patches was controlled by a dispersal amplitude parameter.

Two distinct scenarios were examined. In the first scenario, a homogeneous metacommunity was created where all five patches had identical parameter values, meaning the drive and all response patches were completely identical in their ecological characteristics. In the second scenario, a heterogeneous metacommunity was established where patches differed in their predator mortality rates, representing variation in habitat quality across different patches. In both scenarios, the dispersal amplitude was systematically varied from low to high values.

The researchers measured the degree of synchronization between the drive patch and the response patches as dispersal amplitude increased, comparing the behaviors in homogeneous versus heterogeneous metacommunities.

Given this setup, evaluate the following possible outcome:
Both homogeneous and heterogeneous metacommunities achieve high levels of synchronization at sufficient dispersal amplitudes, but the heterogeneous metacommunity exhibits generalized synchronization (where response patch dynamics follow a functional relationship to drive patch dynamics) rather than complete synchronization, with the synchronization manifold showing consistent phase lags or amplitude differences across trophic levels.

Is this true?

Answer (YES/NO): NO